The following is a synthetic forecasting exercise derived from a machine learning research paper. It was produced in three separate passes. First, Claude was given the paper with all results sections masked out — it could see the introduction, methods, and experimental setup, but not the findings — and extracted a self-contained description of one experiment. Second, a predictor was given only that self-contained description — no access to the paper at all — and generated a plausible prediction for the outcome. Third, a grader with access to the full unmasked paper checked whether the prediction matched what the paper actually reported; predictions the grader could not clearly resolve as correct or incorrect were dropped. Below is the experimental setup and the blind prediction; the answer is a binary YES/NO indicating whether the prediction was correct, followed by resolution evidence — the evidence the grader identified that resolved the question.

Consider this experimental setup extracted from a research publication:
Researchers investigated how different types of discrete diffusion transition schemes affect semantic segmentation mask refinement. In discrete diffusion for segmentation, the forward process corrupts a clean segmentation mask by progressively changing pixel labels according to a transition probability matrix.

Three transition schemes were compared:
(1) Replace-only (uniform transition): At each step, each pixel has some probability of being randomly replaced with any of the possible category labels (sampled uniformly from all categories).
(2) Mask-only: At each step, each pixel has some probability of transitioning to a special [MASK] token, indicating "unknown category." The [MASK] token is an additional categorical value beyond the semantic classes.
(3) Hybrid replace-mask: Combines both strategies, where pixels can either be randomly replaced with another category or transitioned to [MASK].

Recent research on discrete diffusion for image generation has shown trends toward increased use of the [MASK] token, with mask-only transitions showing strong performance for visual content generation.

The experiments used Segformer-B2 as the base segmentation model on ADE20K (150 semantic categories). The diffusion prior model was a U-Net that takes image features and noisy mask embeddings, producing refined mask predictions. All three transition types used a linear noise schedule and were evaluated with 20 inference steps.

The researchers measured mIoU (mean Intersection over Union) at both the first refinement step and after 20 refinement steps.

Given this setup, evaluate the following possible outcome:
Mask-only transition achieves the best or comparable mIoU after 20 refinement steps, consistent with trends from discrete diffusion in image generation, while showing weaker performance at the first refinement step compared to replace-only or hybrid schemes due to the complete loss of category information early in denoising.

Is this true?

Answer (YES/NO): NO